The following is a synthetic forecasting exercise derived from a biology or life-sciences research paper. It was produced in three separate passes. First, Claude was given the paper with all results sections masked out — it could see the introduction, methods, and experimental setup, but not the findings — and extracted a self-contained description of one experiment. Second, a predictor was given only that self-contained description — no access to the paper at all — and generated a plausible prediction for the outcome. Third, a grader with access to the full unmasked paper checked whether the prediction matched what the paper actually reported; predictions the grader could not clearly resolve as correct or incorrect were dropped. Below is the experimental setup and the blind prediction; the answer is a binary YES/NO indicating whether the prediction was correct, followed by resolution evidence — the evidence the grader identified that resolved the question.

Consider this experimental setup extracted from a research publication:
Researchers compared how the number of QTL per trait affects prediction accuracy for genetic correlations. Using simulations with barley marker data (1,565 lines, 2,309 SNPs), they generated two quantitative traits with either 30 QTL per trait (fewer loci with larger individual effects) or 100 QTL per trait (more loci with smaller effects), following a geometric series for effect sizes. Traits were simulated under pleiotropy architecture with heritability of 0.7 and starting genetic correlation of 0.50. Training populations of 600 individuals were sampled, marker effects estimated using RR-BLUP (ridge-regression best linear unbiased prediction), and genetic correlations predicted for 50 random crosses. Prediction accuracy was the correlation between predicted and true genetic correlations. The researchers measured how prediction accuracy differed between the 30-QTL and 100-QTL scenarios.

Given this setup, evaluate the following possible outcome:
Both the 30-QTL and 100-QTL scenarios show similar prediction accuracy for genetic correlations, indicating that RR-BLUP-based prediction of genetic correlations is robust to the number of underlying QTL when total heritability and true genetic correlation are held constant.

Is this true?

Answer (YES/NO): NO